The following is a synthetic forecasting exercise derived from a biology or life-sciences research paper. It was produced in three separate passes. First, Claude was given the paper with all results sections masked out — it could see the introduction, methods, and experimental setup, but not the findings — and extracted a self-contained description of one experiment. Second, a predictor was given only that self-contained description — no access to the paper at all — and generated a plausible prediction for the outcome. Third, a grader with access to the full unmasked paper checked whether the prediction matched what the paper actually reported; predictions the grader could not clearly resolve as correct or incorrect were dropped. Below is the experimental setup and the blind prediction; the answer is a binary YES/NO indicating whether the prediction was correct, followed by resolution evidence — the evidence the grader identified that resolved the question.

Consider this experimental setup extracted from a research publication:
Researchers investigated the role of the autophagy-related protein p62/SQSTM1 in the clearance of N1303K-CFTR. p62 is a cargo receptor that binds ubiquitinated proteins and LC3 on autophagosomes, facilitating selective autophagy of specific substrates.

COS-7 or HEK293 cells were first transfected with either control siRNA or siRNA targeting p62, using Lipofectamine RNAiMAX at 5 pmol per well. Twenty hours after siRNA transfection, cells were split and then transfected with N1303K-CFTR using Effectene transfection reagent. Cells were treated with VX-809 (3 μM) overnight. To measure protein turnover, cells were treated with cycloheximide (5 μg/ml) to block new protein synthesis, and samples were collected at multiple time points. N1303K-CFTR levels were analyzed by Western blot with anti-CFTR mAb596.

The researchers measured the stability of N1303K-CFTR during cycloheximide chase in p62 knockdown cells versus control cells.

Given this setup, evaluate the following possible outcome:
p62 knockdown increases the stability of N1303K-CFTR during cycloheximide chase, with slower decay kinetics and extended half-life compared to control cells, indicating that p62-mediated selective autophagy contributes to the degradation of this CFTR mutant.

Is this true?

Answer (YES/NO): NO